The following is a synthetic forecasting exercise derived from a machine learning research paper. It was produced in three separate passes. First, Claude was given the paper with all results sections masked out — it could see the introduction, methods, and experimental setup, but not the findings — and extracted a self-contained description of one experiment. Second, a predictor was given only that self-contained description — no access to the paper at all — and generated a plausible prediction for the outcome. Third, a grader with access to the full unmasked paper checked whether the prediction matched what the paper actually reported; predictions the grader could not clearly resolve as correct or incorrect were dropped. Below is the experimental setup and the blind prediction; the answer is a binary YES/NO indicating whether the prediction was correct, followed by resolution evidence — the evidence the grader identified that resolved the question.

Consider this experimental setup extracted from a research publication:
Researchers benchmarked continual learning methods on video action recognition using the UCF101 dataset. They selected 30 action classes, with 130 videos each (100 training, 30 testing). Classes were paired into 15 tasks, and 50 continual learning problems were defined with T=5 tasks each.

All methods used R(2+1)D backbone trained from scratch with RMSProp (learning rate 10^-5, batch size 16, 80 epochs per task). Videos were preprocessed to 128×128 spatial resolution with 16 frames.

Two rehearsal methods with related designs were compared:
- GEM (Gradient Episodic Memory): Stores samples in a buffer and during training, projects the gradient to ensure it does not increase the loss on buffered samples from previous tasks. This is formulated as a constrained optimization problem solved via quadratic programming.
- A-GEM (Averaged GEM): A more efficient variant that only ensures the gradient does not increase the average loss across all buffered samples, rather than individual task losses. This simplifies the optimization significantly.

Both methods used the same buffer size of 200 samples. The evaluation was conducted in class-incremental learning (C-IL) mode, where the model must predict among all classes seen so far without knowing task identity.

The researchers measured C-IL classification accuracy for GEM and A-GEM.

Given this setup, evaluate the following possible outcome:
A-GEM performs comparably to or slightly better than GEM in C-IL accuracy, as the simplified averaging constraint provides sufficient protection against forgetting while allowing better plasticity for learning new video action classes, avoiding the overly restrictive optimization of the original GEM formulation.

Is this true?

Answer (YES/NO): YES